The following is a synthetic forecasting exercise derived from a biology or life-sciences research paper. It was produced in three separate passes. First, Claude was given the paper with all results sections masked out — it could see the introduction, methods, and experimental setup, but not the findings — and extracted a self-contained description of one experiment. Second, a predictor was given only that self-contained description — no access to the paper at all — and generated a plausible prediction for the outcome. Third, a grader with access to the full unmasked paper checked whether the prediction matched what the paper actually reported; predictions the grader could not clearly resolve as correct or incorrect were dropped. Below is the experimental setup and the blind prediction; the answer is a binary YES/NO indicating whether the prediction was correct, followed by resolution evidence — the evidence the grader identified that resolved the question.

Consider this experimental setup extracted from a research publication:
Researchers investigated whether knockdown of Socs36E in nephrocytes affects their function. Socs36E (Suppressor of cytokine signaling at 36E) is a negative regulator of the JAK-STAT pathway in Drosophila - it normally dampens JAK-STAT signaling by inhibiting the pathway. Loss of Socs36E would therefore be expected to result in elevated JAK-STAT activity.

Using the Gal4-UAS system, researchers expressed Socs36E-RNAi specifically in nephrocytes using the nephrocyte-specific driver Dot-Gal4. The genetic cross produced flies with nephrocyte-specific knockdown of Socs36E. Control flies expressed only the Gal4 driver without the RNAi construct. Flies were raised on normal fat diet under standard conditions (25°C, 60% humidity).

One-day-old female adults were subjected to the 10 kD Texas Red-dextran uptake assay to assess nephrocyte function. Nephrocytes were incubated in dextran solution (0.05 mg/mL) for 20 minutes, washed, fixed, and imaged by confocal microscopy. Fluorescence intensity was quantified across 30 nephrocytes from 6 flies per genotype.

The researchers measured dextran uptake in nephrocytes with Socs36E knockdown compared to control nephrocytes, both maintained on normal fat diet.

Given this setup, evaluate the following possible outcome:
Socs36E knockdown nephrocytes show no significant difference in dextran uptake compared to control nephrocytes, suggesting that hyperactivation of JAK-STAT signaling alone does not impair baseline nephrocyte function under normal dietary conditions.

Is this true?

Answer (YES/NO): NO